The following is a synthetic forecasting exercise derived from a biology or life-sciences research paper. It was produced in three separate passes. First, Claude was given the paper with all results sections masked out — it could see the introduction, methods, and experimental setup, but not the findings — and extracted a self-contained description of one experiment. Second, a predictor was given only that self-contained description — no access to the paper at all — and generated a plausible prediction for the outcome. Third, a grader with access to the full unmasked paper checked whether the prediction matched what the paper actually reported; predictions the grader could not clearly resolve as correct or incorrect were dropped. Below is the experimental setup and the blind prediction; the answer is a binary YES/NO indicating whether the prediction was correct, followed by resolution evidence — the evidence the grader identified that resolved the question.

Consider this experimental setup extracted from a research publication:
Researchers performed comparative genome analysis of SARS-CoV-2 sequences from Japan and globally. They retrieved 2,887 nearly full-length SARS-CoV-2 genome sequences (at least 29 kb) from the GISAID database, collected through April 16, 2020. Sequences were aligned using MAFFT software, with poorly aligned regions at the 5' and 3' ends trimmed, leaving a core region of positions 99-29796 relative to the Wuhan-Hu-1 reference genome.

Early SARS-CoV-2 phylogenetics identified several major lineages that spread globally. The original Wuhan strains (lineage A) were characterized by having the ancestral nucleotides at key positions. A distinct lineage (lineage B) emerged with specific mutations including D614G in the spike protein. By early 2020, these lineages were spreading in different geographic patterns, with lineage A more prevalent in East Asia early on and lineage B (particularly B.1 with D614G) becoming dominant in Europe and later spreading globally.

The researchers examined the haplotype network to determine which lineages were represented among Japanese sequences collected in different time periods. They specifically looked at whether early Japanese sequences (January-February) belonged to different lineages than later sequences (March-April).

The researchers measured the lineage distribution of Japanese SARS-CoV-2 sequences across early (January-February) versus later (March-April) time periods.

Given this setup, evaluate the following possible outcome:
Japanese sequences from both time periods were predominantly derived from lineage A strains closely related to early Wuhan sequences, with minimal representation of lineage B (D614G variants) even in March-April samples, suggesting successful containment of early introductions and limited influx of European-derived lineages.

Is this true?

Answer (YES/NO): NO